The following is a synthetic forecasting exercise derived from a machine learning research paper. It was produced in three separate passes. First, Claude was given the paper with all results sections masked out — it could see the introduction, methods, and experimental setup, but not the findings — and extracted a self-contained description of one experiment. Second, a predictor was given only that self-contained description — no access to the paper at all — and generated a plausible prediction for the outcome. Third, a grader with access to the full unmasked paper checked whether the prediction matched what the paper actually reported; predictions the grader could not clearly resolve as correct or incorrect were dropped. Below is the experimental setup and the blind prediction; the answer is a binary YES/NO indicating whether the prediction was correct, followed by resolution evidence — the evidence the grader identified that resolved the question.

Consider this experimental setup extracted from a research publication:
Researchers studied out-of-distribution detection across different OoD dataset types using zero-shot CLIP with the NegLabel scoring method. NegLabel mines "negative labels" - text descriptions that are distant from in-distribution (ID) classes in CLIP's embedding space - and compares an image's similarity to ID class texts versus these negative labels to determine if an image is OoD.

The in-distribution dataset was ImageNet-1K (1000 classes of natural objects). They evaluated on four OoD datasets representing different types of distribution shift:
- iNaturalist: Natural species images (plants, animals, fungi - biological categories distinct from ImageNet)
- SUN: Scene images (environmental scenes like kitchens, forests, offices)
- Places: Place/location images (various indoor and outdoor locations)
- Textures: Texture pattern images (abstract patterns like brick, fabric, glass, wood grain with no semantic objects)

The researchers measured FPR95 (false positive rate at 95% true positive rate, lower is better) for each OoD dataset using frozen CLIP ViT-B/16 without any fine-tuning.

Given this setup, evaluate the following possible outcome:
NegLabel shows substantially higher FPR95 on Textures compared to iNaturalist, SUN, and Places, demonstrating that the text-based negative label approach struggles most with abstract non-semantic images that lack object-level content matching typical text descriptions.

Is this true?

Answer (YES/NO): YES